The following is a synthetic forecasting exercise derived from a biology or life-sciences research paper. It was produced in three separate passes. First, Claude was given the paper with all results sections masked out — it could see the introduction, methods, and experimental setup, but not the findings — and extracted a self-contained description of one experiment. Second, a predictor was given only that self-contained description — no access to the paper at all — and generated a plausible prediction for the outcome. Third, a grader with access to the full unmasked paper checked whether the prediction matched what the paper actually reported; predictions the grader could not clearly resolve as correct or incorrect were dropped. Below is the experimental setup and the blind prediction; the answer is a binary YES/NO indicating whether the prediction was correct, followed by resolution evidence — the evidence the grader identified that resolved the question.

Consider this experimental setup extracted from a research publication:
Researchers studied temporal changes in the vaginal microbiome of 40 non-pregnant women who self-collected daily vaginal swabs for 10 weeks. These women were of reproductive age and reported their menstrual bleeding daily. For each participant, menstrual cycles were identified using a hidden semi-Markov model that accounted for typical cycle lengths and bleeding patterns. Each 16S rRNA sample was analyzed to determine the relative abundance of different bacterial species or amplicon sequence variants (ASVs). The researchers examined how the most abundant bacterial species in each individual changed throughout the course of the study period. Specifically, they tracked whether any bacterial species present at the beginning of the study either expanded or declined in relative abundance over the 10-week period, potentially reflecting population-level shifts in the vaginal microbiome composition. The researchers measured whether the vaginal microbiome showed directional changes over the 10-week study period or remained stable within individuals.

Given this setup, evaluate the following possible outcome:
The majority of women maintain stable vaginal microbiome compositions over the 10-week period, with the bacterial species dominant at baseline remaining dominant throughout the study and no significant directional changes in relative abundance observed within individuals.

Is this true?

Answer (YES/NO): YES